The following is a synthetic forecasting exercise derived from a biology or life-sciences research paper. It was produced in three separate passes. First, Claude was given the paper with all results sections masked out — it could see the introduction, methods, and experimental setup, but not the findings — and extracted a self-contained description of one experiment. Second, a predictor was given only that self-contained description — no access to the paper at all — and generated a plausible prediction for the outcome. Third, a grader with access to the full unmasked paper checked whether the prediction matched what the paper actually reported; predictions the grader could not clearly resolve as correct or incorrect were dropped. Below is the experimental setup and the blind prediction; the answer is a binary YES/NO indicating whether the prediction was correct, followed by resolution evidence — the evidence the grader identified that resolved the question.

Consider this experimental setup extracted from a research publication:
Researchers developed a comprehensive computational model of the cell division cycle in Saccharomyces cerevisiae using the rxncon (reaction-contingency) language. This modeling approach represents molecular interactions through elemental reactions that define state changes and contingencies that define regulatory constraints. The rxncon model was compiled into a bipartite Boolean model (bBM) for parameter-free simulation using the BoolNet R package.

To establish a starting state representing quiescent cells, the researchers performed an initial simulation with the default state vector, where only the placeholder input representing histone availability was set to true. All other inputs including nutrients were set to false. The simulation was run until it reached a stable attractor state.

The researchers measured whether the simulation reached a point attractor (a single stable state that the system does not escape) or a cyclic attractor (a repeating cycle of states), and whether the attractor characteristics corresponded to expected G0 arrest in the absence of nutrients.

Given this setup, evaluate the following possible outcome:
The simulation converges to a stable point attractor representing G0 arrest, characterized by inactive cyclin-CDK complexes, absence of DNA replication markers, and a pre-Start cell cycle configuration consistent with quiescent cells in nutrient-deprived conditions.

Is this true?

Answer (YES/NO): YES